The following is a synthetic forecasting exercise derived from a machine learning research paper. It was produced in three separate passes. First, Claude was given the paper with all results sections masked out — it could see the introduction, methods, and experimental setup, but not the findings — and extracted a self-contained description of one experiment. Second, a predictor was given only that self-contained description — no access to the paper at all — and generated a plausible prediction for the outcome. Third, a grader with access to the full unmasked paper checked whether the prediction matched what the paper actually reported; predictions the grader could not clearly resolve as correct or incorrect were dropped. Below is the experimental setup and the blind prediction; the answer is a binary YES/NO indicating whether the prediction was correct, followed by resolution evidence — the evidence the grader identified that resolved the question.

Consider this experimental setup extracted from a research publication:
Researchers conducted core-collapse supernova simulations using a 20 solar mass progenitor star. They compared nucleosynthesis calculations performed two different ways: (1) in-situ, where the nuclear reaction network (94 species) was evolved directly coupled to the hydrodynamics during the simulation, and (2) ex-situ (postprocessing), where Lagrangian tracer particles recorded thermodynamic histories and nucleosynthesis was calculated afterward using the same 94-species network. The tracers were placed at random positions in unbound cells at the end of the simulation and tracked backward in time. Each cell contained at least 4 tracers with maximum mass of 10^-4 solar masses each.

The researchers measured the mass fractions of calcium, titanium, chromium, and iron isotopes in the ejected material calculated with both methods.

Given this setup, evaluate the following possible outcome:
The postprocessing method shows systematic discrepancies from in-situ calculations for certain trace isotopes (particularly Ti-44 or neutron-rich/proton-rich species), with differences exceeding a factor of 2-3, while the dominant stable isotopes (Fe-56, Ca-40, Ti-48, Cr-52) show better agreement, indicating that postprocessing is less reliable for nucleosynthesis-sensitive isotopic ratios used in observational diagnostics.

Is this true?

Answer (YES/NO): NO